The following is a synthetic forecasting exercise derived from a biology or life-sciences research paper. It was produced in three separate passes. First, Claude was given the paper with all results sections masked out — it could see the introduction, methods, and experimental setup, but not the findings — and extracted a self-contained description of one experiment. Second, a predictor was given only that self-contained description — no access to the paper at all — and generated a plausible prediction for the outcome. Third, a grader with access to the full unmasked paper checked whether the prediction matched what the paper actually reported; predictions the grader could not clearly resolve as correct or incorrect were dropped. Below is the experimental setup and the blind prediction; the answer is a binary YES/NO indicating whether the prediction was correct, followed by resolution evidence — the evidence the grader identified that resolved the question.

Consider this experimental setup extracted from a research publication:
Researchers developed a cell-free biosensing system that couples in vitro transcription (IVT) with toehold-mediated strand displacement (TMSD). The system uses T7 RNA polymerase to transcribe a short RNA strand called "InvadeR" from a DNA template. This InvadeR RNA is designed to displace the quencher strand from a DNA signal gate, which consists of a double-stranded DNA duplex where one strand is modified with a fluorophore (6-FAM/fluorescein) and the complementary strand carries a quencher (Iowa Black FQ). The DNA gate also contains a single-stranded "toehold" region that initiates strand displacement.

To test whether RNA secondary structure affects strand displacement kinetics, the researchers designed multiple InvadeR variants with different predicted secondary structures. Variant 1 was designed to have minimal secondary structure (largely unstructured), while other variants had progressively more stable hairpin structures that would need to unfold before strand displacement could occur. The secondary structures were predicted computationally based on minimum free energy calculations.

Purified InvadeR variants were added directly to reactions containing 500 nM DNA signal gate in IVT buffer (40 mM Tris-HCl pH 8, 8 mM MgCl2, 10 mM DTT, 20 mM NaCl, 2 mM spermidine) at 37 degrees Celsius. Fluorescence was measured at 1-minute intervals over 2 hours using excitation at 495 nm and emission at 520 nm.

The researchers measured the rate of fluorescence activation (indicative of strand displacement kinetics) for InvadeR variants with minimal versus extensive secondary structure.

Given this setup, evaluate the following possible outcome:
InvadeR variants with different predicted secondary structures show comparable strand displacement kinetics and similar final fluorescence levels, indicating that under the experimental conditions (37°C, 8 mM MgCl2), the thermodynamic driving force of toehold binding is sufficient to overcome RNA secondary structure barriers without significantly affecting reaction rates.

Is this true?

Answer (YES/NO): NO